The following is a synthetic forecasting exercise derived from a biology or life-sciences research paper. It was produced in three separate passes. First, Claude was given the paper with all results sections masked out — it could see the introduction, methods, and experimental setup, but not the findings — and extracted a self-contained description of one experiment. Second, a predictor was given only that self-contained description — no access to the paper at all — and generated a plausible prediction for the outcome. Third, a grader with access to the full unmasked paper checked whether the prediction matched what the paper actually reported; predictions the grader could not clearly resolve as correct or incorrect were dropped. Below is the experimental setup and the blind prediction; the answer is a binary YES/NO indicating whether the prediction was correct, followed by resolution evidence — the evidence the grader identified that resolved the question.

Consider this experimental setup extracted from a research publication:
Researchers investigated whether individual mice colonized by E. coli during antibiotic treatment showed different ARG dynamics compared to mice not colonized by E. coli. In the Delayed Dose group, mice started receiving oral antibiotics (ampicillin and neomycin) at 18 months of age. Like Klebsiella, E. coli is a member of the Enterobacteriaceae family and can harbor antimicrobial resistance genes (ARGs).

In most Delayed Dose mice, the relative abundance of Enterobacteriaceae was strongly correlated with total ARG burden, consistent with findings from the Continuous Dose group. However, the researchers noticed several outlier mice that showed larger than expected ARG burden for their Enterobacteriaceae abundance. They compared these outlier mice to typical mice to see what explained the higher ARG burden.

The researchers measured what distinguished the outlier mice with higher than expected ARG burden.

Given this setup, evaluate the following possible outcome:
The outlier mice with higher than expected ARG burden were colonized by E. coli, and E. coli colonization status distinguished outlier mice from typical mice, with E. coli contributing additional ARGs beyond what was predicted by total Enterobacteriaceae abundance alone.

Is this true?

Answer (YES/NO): YES